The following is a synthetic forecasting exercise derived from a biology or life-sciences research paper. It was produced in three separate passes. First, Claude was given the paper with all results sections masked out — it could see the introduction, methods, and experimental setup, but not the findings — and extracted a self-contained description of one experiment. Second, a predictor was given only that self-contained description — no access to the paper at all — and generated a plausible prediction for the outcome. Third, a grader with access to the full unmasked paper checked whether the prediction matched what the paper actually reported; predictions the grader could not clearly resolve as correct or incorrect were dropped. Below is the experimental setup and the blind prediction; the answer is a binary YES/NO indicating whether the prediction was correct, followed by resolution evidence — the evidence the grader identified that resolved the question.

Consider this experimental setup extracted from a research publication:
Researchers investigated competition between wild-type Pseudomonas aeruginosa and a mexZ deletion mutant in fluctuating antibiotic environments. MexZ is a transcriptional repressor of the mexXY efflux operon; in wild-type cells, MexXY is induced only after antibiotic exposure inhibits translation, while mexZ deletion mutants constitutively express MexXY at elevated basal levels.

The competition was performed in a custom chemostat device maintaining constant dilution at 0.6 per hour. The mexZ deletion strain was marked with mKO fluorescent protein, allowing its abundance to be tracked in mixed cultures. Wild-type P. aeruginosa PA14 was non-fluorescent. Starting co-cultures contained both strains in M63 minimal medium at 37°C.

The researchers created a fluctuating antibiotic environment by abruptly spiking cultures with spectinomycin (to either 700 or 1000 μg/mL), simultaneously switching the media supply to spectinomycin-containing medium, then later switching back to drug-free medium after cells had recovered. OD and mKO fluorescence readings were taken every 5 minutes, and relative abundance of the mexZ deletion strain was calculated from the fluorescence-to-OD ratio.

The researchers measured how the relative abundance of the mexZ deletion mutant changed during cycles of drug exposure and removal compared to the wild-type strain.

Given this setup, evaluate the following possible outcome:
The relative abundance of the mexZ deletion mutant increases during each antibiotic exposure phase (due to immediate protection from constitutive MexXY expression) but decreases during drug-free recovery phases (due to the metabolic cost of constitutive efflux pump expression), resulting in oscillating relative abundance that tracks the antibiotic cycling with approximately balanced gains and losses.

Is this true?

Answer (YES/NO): NO